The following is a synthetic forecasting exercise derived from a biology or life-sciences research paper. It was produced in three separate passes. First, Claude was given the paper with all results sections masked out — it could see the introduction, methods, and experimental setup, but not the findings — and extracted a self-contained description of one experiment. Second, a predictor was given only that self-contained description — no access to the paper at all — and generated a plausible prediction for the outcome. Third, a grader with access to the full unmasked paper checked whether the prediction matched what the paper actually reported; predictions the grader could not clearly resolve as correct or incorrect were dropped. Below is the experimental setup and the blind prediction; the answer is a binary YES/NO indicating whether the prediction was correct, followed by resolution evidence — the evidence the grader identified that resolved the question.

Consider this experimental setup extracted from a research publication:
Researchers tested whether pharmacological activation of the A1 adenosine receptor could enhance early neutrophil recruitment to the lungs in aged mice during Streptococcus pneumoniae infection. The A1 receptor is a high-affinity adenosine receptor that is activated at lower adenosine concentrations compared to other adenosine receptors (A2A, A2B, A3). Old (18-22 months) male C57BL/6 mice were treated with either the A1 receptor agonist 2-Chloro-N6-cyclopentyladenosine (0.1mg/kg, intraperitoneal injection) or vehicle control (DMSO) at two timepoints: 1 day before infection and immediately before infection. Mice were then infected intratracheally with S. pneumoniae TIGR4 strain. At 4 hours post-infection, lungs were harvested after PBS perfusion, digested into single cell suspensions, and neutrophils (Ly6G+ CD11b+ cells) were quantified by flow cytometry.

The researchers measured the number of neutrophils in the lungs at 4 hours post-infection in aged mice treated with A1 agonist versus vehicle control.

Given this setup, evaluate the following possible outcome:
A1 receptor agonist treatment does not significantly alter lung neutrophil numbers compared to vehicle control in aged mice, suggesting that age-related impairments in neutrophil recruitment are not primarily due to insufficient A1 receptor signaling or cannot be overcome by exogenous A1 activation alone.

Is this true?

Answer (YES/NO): NO